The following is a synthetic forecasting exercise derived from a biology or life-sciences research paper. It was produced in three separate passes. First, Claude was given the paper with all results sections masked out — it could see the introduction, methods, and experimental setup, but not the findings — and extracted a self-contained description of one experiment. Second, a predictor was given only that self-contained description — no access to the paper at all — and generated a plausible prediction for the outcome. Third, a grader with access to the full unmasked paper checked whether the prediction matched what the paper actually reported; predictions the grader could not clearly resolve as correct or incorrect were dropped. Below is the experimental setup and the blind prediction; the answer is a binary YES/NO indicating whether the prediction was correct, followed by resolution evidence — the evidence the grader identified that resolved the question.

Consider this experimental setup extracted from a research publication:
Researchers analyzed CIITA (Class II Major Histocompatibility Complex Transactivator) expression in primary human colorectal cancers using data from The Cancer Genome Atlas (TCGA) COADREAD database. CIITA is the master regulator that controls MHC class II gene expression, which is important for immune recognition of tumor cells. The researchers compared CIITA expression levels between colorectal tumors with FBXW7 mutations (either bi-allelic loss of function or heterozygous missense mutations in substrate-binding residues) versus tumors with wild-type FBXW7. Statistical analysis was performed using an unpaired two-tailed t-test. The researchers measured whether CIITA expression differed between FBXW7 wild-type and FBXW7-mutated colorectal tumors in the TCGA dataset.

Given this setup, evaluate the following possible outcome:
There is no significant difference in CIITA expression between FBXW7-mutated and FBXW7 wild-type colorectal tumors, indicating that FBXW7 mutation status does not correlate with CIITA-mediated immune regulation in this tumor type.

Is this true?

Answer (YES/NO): NO